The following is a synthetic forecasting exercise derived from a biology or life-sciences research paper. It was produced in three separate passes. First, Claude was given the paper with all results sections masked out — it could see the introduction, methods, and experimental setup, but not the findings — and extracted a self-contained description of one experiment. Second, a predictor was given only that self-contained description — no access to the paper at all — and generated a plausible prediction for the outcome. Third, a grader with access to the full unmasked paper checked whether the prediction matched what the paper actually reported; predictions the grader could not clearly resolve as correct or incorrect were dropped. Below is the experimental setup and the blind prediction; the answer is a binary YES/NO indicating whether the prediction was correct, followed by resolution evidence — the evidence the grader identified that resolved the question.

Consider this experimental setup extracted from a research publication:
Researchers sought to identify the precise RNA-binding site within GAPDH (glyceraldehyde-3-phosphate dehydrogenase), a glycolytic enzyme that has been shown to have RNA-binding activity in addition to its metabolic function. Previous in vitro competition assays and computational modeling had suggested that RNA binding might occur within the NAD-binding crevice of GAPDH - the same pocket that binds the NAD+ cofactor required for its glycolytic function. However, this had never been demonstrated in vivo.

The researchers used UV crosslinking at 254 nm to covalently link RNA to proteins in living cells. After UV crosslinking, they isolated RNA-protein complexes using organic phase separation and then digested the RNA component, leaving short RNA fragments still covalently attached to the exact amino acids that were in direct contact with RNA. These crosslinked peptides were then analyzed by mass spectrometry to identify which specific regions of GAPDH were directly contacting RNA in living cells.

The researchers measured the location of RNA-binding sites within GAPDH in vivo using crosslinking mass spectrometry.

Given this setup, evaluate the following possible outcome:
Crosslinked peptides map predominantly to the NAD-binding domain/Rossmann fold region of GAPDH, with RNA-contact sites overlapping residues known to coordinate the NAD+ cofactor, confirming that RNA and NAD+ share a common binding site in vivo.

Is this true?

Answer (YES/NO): YES